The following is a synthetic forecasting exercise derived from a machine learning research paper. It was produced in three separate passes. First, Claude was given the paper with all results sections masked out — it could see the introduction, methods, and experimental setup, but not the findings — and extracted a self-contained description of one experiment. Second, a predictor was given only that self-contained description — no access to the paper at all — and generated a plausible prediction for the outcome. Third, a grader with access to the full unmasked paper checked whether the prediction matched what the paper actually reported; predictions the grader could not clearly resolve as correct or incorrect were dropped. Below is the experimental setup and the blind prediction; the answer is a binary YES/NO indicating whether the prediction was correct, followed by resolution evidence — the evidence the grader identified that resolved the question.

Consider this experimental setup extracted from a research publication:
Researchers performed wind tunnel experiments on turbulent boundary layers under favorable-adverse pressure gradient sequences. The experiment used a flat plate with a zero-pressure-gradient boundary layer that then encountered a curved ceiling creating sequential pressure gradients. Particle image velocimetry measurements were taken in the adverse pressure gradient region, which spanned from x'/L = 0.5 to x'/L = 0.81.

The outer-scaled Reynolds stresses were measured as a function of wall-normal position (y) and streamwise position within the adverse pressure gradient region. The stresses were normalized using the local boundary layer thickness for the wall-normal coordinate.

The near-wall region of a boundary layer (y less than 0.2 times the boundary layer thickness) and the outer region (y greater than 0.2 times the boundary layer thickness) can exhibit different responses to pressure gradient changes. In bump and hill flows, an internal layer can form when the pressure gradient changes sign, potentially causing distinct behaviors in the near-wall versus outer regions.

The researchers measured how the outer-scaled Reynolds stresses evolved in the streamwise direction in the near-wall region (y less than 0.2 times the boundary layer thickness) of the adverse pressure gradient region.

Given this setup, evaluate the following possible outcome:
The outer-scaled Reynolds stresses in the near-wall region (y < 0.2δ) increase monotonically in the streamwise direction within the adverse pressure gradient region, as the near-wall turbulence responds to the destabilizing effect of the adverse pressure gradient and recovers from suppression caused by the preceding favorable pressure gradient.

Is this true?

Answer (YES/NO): YES